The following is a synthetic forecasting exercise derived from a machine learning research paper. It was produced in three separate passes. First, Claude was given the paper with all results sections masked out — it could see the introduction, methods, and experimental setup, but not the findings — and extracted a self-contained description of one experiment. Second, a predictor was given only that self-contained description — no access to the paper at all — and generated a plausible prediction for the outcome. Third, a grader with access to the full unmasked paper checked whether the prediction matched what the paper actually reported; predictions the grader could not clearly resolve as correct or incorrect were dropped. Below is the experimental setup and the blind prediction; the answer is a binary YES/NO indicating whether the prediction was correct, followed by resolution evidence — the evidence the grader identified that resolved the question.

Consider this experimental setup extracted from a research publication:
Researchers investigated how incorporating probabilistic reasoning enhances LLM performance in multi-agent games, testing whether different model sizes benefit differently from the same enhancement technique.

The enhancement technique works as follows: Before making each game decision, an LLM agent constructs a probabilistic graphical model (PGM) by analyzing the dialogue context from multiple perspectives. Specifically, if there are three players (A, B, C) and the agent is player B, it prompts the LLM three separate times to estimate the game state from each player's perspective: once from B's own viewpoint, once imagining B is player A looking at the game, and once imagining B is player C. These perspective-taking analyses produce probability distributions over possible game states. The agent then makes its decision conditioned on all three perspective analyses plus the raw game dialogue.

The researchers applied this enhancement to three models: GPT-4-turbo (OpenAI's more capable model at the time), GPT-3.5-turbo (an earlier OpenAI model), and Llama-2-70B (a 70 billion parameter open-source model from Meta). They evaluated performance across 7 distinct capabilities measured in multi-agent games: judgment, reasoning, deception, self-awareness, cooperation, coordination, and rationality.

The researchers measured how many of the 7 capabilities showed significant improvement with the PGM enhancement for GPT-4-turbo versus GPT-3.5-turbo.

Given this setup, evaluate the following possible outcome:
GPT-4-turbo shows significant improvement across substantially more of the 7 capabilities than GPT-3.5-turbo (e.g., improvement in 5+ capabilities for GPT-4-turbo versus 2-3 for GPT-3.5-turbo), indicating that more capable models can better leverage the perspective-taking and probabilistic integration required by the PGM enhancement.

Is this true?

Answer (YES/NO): NO